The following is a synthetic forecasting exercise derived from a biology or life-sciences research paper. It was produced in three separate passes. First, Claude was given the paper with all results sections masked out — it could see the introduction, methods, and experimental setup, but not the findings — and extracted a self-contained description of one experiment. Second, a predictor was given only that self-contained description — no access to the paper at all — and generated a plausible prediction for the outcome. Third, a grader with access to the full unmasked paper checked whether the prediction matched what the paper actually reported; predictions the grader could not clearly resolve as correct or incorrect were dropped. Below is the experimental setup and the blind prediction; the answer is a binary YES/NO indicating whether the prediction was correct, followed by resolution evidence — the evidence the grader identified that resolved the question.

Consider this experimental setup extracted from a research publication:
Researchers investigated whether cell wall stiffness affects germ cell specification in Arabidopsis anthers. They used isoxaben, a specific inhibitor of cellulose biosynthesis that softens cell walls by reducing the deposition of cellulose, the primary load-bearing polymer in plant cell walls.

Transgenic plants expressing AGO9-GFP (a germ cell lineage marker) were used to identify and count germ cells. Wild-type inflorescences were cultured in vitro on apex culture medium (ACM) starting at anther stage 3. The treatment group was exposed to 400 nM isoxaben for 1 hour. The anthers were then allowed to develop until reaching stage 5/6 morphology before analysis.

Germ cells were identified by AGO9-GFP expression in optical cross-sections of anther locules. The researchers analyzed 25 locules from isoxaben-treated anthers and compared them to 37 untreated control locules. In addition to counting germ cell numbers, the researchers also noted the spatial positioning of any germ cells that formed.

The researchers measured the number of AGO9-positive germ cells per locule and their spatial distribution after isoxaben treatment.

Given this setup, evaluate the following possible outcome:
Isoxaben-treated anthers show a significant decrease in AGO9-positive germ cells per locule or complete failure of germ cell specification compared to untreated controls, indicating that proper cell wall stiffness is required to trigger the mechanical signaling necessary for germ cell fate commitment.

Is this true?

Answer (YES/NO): YES